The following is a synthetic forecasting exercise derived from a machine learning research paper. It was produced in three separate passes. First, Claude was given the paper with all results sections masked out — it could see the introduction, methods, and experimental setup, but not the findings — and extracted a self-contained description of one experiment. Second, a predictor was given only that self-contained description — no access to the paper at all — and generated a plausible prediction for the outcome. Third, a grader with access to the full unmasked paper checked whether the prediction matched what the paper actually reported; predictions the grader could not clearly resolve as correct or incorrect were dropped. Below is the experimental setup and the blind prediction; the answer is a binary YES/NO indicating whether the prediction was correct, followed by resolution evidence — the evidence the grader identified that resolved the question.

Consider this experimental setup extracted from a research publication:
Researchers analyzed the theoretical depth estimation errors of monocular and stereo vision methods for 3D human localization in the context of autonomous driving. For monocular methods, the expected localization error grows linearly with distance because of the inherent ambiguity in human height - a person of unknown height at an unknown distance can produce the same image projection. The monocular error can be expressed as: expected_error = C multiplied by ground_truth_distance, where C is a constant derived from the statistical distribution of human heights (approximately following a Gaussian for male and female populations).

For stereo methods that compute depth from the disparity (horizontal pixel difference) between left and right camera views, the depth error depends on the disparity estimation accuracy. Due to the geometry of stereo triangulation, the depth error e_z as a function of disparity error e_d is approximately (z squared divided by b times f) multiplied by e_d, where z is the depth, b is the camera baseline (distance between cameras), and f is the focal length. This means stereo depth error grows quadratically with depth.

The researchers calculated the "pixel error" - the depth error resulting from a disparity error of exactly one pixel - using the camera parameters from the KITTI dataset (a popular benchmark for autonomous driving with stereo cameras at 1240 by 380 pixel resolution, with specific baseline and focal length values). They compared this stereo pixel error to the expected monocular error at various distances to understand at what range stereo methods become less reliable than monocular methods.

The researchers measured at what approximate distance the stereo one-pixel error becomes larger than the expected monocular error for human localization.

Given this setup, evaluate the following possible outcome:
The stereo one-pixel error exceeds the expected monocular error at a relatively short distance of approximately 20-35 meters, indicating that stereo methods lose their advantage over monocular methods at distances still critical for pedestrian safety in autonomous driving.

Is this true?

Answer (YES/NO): YES